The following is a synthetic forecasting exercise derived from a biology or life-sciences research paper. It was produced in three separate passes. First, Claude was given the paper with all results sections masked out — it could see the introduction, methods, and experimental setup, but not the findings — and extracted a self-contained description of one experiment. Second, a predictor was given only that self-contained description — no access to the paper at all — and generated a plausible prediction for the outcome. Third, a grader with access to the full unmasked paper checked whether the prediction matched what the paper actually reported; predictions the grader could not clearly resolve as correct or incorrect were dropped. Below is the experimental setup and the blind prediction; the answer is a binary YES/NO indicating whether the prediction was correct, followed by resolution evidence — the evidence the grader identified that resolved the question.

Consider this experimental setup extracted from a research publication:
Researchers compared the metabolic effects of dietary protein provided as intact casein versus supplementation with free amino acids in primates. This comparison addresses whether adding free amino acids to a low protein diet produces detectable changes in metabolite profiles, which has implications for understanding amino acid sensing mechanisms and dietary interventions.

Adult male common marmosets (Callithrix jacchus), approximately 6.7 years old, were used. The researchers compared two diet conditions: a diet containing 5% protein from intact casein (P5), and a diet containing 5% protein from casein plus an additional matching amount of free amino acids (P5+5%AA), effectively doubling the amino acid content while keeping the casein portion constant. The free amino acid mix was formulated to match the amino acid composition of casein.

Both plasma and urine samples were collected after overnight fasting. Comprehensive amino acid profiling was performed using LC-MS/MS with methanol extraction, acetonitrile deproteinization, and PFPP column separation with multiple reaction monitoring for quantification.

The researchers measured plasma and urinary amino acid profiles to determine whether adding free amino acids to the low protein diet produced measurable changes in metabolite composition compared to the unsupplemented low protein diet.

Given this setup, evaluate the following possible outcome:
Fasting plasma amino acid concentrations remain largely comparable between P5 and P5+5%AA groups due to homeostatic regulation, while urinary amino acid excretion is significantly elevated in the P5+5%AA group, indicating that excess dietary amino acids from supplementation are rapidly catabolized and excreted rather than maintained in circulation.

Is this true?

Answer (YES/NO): NO